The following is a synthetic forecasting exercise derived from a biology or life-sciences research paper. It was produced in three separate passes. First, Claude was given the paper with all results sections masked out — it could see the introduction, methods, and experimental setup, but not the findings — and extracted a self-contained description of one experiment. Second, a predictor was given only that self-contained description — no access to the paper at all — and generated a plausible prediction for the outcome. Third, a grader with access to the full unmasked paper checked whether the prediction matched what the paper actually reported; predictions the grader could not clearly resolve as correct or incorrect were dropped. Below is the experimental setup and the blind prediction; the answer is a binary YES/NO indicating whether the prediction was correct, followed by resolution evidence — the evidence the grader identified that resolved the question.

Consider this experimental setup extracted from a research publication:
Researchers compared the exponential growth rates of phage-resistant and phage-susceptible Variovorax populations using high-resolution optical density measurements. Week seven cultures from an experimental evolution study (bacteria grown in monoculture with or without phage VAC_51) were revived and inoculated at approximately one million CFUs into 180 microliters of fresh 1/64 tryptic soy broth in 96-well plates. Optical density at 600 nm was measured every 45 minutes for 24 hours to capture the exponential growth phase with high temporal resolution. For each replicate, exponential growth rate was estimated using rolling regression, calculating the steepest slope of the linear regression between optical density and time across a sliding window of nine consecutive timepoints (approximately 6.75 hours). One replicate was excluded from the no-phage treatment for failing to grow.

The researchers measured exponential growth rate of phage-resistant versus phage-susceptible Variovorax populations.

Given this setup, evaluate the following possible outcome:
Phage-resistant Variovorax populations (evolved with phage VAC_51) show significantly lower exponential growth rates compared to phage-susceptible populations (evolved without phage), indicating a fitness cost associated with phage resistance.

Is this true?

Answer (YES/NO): NO